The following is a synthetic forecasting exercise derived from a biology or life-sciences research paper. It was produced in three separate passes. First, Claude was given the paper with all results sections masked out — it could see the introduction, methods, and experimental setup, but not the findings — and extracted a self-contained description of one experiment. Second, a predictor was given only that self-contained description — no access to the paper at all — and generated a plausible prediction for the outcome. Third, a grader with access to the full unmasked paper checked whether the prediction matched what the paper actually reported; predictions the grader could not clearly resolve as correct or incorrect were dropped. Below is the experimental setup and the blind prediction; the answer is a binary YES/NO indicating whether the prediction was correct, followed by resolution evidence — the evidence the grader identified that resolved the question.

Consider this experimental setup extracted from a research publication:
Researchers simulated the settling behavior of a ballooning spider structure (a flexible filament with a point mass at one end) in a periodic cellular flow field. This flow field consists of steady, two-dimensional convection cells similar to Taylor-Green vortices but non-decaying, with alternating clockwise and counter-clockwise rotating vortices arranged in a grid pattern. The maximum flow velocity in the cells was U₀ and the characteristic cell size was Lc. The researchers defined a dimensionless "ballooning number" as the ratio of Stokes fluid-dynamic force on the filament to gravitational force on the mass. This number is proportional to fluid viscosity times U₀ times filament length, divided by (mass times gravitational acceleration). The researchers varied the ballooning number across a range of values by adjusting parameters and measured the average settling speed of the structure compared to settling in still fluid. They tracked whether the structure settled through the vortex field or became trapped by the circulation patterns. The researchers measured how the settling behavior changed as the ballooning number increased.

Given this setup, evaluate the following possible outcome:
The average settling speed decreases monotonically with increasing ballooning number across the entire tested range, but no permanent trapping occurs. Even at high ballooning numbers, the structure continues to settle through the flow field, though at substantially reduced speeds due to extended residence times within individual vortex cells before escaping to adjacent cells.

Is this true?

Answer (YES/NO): NO